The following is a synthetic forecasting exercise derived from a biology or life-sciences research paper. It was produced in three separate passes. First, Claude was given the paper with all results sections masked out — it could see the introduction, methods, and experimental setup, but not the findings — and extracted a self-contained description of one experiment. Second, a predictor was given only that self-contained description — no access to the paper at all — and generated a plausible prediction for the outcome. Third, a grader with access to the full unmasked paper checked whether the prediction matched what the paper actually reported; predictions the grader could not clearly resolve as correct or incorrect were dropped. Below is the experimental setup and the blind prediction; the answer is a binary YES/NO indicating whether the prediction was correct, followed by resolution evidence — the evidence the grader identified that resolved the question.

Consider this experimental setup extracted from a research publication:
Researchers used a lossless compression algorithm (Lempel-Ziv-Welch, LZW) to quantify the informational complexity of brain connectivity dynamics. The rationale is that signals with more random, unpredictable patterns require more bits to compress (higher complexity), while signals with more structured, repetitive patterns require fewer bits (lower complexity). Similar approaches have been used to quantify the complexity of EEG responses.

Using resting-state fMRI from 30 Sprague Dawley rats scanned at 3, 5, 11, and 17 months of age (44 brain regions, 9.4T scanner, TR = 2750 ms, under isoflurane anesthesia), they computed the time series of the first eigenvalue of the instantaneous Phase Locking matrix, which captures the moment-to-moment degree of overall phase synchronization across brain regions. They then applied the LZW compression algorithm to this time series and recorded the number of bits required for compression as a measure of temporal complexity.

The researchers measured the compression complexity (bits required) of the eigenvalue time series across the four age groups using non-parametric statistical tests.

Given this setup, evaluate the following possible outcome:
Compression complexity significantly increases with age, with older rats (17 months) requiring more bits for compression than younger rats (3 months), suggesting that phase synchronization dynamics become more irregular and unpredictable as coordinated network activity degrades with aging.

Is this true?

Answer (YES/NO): YES